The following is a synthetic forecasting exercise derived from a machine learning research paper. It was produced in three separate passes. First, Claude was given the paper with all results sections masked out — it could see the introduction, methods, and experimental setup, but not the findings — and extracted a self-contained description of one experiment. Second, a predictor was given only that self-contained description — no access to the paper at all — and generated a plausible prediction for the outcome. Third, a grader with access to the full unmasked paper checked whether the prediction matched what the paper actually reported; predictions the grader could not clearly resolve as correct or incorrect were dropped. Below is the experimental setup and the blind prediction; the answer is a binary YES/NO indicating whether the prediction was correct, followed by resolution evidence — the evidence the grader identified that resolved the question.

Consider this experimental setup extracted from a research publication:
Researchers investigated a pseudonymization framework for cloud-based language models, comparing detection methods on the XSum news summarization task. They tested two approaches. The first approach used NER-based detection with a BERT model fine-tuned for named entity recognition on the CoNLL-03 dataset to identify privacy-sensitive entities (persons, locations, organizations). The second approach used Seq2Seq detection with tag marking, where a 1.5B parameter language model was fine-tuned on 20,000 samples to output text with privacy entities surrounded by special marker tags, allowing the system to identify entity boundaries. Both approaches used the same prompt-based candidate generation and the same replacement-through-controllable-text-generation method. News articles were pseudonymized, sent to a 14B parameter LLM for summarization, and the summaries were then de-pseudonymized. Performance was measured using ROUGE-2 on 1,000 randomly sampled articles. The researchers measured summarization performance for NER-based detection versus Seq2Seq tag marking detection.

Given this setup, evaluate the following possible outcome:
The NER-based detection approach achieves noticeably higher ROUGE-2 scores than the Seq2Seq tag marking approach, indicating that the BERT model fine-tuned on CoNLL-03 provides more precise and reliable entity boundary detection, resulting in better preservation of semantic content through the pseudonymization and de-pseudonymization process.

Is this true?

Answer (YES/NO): NO